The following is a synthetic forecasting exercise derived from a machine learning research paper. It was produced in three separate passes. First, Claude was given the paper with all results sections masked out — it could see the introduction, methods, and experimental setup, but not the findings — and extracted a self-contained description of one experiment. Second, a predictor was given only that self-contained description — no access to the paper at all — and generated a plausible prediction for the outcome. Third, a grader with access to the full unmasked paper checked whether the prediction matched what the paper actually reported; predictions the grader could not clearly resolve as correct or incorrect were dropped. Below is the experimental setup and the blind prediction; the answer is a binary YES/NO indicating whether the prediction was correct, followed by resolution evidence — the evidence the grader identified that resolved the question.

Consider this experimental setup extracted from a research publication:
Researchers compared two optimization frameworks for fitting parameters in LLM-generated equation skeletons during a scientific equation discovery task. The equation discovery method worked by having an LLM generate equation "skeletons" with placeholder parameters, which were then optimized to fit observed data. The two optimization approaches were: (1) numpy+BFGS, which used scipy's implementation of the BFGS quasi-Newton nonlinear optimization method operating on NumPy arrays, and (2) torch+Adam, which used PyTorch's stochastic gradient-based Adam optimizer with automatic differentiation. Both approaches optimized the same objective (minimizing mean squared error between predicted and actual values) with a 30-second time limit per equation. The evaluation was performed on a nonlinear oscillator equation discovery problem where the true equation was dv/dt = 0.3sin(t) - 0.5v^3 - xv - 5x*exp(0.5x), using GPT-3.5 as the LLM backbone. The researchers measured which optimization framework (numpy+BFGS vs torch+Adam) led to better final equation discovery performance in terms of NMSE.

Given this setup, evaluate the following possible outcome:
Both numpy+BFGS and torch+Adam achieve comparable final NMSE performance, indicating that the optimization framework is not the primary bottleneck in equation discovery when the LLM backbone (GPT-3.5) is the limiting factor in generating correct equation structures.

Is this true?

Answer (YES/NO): NO